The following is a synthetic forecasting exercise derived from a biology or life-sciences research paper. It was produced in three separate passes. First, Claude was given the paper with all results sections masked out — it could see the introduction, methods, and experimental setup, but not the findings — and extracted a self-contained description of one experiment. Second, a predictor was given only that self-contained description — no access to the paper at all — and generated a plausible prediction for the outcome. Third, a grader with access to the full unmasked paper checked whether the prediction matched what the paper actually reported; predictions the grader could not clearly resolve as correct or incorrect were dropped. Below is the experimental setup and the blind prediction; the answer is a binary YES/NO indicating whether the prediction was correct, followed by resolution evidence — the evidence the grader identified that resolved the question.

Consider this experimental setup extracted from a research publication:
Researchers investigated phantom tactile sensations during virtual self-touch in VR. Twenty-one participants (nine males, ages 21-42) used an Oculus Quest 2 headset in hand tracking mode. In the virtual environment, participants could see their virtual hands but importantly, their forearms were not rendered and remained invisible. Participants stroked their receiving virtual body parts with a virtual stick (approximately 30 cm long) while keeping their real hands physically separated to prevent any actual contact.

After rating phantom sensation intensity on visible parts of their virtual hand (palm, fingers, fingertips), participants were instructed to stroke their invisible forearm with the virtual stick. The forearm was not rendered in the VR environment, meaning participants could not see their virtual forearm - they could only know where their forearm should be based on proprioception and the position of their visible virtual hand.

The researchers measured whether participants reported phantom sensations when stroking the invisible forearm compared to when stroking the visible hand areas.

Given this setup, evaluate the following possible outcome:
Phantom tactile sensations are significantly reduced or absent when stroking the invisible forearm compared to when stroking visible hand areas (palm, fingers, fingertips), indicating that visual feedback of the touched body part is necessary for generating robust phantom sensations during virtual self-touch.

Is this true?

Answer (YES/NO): NO